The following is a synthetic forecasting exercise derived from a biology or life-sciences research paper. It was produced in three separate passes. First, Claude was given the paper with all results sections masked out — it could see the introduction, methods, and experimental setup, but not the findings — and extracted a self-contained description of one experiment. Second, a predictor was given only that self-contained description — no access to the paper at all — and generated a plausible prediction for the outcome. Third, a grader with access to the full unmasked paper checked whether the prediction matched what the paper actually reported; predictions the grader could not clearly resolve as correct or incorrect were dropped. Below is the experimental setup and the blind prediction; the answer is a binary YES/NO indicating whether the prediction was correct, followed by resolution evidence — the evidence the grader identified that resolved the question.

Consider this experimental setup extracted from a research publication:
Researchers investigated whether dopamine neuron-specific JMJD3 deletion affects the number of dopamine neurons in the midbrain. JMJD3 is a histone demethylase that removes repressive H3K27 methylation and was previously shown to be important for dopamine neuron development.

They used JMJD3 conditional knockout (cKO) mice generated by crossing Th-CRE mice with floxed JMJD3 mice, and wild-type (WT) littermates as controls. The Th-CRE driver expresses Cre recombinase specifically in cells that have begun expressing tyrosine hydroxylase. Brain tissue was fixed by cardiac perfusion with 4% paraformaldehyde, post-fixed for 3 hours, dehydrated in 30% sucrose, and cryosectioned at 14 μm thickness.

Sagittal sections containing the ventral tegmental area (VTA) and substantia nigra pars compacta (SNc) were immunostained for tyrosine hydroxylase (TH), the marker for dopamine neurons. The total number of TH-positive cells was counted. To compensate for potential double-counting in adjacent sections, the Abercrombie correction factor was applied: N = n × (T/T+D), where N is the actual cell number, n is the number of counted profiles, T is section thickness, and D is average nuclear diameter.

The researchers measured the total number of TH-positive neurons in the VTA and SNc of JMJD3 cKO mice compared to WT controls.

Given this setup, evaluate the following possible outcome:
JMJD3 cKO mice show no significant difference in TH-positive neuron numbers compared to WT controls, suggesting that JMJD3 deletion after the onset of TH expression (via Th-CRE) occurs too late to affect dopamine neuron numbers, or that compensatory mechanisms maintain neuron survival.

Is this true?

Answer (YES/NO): NO